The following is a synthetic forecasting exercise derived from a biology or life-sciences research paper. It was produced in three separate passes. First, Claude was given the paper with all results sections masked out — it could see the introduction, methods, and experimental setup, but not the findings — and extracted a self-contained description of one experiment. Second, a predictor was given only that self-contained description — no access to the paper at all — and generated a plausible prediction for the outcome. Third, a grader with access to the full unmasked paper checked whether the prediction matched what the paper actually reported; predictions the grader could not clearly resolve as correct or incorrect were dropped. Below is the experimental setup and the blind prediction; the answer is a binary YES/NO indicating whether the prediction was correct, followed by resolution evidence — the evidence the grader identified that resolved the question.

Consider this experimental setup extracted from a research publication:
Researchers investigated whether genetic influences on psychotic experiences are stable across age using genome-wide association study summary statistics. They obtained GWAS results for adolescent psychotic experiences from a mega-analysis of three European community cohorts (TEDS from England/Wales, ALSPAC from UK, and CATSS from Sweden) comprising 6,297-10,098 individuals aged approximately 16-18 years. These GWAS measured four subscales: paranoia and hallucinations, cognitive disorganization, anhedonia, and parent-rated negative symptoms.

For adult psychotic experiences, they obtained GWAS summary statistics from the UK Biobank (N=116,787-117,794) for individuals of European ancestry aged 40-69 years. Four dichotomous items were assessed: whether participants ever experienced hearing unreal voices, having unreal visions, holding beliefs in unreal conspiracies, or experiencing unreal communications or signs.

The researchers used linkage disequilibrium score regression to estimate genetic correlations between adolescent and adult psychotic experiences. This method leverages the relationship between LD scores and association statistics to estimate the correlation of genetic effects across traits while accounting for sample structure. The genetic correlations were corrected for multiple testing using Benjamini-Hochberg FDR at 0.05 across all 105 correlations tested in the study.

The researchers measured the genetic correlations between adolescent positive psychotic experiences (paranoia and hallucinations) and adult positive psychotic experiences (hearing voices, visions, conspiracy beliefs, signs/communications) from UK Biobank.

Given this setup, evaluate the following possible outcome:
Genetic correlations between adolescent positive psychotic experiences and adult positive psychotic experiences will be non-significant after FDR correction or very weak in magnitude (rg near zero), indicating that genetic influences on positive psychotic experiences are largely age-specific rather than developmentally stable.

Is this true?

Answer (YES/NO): YES